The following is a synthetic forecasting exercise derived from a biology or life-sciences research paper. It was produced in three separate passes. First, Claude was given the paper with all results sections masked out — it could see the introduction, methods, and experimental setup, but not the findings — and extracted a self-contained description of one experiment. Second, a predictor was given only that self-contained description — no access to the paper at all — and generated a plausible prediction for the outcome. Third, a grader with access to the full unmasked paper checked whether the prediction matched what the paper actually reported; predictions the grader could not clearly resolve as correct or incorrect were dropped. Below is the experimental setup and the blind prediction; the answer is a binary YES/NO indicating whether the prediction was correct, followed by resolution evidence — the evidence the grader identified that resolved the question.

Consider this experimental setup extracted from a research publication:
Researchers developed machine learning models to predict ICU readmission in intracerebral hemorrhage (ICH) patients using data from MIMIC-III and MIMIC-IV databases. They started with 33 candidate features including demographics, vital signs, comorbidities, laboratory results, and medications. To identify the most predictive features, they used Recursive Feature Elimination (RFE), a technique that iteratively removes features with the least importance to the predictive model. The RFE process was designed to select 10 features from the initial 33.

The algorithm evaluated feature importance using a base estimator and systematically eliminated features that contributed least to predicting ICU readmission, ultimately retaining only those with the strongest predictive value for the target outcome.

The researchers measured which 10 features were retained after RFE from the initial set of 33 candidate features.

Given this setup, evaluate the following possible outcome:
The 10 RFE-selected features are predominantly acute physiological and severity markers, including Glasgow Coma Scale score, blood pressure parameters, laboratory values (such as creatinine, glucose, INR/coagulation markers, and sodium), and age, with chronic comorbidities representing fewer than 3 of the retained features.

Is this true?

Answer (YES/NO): NO